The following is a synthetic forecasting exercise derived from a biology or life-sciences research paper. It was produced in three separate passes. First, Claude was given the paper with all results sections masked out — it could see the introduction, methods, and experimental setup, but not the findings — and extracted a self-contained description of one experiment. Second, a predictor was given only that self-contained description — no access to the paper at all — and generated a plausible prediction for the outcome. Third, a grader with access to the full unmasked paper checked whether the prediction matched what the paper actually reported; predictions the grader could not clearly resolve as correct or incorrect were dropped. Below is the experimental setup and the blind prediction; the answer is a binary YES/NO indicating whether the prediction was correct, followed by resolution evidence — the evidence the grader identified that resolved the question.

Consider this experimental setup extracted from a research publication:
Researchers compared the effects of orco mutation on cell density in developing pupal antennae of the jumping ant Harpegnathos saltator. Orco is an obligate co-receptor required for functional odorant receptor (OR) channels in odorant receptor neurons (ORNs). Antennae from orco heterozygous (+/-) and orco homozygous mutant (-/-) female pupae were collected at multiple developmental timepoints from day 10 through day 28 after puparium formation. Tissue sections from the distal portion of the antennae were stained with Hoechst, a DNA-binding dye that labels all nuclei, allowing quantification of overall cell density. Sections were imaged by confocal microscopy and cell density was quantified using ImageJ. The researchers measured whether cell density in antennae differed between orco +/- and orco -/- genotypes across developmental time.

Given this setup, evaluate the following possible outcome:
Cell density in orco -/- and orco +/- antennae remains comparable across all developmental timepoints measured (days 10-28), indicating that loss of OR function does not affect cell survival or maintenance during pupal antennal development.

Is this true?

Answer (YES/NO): NO